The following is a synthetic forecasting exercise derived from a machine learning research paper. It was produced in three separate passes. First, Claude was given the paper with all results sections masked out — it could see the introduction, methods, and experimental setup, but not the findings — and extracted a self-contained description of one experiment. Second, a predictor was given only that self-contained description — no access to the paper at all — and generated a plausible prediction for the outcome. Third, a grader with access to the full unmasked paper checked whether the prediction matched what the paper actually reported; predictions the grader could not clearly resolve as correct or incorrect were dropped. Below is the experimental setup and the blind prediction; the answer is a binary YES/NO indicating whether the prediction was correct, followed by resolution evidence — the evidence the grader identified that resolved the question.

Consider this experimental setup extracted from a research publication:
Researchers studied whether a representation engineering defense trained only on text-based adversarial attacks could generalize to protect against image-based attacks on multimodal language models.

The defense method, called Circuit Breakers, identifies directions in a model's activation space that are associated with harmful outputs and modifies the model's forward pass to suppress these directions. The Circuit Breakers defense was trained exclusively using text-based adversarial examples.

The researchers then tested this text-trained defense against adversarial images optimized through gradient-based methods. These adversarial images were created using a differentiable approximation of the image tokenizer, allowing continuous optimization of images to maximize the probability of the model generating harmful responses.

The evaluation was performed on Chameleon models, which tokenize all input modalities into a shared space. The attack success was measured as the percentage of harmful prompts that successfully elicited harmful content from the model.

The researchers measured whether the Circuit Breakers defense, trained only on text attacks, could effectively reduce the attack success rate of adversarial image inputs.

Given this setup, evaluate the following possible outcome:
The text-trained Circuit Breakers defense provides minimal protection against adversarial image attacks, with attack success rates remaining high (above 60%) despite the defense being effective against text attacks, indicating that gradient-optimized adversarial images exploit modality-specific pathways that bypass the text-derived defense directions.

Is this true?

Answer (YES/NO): NO